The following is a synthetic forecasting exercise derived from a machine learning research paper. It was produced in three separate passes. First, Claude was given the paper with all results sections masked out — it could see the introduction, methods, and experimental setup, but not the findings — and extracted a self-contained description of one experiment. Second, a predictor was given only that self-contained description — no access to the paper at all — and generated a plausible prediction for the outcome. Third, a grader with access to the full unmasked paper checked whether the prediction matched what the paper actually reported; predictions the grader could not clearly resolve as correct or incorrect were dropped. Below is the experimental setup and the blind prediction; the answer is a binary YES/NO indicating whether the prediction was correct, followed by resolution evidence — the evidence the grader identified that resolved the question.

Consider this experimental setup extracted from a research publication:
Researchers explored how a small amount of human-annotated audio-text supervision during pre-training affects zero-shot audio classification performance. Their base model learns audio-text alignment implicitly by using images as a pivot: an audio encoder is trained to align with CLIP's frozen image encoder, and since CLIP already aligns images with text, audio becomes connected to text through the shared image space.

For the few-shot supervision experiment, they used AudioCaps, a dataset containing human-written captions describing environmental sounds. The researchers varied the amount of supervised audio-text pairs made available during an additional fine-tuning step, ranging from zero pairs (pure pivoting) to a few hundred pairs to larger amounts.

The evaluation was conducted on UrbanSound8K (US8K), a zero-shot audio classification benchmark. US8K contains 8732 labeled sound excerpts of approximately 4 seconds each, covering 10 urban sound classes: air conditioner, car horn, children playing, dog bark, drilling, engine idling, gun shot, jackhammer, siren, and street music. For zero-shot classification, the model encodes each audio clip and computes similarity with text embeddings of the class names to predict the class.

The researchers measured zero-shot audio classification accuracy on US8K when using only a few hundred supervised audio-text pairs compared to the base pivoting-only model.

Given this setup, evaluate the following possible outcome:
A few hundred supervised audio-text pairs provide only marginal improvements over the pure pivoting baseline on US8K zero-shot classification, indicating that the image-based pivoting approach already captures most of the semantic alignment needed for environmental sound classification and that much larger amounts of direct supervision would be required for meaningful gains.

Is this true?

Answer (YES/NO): NO